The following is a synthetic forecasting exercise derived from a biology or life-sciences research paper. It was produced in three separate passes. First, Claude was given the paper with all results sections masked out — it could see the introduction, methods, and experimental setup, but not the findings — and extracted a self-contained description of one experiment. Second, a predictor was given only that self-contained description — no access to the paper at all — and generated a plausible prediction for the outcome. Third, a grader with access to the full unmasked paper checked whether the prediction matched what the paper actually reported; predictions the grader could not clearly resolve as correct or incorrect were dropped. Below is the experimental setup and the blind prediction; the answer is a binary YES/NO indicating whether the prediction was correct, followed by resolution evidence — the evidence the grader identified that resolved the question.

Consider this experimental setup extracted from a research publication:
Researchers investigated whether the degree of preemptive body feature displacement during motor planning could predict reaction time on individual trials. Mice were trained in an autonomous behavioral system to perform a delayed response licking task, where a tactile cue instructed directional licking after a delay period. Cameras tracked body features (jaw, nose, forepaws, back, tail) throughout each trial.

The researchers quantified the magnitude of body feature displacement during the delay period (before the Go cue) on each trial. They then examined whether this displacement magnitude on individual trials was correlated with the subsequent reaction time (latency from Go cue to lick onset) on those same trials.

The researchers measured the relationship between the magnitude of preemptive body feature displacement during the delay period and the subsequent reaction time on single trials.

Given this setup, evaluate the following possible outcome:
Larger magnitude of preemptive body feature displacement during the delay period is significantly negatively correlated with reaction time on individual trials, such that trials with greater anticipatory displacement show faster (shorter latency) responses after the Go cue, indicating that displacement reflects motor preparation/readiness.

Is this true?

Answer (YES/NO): YES